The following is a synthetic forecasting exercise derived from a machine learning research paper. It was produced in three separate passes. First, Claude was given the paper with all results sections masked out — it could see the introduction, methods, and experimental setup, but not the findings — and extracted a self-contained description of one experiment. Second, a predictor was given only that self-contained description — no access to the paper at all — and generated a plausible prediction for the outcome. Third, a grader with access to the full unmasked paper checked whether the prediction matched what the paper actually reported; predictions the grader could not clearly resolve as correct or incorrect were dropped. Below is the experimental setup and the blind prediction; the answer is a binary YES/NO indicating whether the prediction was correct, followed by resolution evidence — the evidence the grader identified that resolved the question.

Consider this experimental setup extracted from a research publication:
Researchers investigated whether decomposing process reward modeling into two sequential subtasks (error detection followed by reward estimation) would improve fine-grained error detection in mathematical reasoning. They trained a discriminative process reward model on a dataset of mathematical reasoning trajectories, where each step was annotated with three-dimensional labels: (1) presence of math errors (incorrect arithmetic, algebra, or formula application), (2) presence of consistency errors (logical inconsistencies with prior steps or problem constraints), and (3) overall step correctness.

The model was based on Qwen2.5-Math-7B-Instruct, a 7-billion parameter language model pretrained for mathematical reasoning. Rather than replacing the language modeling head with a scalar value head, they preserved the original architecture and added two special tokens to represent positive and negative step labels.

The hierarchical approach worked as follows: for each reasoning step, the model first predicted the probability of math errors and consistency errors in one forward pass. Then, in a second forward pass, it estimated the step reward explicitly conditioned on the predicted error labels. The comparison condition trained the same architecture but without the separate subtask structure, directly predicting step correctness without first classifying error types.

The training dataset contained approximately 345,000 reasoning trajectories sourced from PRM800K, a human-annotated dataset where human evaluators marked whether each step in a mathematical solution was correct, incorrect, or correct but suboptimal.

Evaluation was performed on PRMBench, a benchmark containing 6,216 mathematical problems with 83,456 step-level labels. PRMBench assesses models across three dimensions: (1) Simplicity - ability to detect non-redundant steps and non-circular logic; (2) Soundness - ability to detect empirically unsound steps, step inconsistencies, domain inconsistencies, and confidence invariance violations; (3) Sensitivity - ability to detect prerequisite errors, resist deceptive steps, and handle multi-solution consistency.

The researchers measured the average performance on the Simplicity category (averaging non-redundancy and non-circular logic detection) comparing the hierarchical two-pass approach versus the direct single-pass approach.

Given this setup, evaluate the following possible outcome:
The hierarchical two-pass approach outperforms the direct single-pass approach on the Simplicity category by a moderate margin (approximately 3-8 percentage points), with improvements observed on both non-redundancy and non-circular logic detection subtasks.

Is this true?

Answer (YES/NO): NO